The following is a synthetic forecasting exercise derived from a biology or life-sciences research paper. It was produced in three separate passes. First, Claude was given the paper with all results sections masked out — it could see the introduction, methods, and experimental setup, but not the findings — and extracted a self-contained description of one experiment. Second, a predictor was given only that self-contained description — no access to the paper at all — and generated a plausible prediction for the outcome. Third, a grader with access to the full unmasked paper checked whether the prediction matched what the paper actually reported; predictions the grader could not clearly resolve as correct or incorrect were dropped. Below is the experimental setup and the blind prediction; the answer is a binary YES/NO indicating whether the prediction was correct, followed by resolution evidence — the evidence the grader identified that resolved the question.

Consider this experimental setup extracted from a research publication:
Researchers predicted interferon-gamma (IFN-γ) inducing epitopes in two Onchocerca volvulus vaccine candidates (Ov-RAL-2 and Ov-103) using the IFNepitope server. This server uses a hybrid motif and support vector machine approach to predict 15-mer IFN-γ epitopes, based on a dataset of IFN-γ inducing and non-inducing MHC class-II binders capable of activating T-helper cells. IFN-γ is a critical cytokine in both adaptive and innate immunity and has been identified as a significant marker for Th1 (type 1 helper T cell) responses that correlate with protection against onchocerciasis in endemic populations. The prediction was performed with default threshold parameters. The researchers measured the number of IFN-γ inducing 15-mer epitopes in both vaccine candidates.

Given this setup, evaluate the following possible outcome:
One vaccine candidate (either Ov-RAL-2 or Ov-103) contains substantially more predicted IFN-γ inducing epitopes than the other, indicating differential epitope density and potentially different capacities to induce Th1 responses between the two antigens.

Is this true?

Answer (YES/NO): YES